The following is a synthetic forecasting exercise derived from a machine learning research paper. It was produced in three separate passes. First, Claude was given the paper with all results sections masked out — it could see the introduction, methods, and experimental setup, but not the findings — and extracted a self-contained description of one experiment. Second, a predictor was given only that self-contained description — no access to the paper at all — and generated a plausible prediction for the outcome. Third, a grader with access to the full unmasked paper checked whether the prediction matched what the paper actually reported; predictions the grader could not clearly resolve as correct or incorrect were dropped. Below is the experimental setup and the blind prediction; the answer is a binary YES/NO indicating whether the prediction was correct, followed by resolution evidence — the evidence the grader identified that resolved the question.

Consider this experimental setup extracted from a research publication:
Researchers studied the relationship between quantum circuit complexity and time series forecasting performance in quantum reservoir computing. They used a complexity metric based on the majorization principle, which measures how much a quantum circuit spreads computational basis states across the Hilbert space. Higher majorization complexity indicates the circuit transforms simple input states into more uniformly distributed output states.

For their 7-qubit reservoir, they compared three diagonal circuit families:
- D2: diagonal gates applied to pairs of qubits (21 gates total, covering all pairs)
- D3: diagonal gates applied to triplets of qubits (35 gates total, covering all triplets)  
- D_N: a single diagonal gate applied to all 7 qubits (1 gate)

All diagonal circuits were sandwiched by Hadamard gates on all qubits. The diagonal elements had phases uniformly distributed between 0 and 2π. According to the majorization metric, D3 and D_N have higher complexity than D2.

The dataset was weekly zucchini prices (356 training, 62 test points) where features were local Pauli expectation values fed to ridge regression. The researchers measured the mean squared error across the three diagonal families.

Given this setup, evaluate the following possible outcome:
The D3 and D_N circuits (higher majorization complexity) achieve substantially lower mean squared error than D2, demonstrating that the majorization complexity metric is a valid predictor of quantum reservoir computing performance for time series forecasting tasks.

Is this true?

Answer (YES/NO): NO